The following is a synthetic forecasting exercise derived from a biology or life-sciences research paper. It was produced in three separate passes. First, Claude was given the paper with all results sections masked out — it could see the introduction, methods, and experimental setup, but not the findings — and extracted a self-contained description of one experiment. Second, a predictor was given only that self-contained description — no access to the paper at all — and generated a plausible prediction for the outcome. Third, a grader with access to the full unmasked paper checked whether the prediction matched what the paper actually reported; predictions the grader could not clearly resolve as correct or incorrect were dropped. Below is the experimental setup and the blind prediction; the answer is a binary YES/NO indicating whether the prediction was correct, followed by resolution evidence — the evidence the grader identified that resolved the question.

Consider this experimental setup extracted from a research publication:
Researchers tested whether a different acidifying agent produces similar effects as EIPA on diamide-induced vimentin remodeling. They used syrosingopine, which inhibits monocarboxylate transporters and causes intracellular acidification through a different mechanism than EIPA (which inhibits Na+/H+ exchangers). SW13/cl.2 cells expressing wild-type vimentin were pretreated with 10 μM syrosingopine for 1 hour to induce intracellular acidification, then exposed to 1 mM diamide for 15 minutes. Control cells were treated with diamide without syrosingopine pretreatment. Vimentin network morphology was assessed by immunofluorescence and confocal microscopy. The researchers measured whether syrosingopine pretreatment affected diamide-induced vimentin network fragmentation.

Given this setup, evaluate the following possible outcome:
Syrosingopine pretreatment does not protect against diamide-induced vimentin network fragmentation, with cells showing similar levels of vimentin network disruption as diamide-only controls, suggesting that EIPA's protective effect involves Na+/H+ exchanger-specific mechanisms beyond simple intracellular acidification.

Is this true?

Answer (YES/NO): NO